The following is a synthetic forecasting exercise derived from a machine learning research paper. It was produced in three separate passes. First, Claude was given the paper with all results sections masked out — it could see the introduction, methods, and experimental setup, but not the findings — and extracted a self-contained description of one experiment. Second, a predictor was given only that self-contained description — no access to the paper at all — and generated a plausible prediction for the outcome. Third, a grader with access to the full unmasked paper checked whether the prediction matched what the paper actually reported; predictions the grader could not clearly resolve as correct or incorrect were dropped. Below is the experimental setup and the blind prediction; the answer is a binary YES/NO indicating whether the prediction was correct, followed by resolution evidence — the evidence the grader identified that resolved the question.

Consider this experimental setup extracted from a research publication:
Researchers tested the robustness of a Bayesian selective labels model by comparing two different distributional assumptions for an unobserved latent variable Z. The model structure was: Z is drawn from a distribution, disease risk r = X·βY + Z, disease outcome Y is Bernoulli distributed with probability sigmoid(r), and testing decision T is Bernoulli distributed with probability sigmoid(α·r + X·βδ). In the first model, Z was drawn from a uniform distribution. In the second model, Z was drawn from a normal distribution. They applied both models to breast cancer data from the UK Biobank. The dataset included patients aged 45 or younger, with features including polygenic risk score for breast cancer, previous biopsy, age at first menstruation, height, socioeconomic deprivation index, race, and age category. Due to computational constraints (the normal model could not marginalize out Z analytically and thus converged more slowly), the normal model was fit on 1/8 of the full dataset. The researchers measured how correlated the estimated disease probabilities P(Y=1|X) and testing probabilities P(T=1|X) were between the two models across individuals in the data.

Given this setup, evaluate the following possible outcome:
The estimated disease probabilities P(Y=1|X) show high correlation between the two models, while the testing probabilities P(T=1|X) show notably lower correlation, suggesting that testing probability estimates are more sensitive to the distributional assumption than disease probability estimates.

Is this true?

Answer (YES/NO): NO